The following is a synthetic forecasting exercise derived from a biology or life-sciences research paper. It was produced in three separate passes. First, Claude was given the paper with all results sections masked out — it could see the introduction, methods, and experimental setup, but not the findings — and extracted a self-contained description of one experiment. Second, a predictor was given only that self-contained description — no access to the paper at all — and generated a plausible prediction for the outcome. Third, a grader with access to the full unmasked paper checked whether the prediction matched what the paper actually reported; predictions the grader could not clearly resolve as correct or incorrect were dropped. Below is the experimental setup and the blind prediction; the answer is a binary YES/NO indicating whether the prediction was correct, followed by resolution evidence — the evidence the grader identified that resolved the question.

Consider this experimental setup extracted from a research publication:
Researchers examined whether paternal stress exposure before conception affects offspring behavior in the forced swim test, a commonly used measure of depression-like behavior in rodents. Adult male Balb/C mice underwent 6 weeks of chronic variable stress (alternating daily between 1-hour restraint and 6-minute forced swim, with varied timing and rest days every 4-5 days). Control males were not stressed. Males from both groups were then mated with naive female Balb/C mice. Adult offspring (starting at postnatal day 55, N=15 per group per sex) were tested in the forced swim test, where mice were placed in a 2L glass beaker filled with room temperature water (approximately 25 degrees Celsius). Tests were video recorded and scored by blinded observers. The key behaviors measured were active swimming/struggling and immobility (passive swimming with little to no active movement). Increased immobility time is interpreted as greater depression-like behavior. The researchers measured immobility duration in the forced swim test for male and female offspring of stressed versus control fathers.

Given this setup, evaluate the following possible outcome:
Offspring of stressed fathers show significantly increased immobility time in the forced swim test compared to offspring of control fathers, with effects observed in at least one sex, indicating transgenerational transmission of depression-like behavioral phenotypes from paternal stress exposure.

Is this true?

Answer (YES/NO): YES